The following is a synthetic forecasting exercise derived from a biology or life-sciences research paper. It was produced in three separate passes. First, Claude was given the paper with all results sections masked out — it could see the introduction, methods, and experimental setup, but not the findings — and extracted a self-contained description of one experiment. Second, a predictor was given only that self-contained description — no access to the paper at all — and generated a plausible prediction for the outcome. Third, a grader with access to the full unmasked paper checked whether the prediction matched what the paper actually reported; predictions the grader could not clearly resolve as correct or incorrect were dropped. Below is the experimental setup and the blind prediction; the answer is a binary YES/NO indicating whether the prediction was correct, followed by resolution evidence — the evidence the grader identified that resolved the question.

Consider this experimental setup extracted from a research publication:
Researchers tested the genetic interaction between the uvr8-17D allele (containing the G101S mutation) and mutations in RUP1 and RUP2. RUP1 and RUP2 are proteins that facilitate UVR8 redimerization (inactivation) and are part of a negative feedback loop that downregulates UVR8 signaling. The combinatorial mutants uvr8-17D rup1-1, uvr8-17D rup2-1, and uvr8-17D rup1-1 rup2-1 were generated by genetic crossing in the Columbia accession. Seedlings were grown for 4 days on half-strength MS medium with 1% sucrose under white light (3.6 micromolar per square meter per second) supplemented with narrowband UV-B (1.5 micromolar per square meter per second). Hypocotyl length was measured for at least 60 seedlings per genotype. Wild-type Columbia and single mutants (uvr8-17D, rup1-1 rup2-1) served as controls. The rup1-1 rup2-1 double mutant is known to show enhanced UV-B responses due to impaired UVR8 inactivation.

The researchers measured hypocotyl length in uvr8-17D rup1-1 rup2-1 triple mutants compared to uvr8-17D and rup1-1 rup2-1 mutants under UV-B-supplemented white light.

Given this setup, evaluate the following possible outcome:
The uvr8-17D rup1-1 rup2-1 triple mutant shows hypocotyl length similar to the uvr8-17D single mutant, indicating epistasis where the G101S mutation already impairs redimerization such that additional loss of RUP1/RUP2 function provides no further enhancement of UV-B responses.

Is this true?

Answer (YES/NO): YES